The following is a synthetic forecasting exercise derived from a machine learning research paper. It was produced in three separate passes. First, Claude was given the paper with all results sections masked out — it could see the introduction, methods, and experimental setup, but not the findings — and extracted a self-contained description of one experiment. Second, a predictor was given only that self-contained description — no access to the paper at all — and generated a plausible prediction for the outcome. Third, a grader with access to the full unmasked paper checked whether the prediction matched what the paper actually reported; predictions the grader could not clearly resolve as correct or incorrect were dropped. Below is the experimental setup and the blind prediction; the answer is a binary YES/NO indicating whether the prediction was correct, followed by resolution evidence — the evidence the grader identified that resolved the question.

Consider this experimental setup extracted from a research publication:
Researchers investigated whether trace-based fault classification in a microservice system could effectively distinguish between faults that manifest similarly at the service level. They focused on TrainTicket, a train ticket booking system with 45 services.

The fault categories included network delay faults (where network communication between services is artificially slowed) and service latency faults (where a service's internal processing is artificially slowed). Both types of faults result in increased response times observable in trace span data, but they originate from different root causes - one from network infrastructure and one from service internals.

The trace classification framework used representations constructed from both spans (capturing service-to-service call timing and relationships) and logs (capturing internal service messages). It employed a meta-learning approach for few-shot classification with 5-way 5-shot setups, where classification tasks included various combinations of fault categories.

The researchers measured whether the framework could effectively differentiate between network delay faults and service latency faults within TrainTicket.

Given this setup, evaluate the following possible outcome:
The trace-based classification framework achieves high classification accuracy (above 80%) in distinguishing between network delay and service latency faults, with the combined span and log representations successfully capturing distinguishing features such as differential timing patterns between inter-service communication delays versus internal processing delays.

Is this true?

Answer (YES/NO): NO